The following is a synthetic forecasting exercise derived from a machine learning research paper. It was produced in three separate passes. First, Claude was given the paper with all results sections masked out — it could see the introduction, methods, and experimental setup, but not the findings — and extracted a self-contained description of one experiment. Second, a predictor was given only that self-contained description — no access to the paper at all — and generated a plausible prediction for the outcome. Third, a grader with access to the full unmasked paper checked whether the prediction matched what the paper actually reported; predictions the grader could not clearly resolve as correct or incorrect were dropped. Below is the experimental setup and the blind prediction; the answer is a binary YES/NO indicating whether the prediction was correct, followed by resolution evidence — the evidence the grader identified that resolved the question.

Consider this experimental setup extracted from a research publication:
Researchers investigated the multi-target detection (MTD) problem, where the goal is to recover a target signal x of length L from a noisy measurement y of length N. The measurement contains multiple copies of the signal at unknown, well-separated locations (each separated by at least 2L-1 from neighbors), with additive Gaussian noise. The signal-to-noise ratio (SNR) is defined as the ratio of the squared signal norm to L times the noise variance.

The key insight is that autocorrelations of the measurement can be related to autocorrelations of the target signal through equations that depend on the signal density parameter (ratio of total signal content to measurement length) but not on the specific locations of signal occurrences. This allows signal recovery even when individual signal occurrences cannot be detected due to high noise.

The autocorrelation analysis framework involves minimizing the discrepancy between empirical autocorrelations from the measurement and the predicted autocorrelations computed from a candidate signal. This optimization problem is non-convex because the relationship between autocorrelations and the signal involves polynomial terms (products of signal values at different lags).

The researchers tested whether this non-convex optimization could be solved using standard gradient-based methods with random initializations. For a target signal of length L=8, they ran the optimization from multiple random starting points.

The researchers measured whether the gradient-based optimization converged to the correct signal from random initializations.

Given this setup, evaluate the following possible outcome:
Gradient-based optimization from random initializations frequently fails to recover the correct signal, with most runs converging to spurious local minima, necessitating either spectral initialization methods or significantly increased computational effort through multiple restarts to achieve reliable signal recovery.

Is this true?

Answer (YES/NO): NO